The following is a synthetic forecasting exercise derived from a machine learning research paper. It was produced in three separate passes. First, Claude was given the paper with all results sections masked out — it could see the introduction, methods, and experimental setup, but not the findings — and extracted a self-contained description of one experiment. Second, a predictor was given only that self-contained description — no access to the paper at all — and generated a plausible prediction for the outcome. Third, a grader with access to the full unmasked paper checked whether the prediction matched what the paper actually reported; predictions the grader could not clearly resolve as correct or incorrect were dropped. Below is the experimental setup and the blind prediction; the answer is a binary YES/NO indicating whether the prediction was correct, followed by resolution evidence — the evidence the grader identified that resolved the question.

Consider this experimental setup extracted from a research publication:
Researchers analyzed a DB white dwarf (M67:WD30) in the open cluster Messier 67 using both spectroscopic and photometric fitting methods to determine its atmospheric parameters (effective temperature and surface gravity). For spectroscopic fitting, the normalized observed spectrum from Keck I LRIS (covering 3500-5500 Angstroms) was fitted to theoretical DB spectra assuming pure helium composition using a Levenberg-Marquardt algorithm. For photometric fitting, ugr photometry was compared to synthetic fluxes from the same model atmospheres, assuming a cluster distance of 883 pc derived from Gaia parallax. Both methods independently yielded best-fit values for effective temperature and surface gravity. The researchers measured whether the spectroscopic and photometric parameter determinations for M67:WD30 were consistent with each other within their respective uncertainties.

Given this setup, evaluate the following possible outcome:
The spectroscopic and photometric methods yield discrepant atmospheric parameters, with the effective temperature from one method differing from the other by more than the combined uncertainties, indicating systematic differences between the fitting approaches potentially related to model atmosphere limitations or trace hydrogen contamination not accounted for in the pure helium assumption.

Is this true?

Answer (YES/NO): NO